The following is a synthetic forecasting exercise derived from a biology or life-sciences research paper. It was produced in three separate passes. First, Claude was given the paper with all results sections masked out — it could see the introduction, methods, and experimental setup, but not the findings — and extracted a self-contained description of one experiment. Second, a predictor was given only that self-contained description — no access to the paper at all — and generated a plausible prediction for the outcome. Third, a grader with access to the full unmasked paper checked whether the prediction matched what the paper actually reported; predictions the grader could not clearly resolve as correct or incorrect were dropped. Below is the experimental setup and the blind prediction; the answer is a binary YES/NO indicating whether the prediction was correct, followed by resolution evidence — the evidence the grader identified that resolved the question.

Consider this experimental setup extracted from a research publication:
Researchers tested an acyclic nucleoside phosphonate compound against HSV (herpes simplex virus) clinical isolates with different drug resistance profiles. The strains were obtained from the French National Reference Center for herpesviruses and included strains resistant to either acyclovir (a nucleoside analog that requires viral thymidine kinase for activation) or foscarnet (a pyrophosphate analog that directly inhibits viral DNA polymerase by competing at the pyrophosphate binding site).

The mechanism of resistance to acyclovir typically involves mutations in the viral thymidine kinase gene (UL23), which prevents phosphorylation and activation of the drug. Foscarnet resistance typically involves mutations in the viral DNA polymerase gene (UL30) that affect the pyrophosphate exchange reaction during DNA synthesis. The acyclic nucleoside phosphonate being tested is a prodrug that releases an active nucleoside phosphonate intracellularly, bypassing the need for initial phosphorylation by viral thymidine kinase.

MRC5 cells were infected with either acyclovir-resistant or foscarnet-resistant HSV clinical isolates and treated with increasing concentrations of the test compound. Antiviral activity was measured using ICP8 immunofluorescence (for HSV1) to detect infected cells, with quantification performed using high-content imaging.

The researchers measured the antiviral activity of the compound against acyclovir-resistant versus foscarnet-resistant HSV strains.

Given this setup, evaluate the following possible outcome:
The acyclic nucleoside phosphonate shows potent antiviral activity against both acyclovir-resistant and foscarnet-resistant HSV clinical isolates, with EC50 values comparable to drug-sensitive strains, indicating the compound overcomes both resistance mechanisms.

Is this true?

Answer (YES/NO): NO